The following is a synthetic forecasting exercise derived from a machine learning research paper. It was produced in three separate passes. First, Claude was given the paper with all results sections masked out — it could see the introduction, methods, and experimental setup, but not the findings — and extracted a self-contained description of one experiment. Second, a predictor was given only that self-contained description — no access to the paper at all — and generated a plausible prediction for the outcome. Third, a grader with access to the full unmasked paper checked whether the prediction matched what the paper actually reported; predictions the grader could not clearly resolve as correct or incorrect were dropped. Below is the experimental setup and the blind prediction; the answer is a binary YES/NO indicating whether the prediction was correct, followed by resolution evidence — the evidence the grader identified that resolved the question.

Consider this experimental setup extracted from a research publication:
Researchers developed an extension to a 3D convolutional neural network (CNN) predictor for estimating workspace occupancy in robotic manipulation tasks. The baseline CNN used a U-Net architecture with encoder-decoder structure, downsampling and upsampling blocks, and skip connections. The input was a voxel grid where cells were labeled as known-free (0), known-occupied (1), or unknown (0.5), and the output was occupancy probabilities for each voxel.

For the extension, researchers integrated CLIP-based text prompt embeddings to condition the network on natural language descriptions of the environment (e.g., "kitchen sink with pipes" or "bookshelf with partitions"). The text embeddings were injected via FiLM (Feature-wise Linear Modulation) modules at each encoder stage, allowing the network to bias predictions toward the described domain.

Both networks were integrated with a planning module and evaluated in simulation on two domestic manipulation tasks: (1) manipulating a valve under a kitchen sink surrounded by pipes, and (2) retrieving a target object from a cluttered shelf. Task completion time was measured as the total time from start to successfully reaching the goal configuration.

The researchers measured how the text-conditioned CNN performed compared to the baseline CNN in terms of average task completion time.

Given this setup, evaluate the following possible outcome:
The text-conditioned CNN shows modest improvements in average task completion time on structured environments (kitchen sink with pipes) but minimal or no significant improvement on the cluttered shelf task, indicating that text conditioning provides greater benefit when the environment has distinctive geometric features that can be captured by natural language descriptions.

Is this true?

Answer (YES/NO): NO